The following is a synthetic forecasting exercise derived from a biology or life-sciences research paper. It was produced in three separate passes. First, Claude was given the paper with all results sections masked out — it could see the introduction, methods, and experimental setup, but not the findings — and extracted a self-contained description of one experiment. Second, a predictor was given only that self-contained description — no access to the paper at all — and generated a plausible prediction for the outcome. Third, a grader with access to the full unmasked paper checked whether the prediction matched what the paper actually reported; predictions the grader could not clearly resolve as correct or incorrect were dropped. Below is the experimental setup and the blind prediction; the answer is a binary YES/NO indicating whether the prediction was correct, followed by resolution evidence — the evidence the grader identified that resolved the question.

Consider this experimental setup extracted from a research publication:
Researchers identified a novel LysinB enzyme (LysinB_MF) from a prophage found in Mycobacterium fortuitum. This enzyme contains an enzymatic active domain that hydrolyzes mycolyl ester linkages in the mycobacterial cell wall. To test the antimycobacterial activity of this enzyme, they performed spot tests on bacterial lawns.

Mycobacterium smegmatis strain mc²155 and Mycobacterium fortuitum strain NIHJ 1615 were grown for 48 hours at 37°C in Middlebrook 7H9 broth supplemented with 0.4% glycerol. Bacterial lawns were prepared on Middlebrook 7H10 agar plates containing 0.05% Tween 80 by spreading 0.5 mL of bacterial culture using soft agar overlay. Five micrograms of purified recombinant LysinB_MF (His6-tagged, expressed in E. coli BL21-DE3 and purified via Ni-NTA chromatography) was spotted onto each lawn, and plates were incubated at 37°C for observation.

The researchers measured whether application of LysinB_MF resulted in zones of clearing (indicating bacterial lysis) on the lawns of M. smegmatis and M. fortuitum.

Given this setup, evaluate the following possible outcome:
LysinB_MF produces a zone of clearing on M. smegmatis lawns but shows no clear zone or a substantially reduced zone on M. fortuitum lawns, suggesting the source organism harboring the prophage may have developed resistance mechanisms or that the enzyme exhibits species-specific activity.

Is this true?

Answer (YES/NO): NO